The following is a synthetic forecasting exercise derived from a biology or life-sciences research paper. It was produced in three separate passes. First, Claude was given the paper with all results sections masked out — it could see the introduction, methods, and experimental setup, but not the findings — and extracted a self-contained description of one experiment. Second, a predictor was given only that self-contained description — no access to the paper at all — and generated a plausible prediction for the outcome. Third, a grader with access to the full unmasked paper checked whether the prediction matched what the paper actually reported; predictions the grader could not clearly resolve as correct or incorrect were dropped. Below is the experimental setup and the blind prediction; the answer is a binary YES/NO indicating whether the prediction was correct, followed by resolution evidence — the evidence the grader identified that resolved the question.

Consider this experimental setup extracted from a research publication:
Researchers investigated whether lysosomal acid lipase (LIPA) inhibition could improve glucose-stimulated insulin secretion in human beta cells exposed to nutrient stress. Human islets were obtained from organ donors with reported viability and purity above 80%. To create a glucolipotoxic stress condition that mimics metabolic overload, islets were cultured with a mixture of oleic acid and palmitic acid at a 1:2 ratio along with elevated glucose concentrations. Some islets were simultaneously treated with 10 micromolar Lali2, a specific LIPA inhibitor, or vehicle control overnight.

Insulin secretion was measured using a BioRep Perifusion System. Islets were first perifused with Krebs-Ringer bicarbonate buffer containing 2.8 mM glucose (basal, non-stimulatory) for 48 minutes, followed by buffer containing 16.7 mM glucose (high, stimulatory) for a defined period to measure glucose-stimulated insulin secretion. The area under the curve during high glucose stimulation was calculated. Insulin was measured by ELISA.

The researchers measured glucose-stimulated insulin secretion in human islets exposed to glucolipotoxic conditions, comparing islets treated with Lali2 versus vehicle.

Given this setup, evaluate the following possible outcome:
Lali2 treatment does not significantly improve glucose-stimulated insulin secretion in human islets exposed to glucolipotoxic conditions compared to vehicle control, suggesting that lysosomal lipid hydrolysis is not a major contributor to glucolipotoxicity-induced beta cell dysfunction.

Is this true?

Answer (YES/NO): NO